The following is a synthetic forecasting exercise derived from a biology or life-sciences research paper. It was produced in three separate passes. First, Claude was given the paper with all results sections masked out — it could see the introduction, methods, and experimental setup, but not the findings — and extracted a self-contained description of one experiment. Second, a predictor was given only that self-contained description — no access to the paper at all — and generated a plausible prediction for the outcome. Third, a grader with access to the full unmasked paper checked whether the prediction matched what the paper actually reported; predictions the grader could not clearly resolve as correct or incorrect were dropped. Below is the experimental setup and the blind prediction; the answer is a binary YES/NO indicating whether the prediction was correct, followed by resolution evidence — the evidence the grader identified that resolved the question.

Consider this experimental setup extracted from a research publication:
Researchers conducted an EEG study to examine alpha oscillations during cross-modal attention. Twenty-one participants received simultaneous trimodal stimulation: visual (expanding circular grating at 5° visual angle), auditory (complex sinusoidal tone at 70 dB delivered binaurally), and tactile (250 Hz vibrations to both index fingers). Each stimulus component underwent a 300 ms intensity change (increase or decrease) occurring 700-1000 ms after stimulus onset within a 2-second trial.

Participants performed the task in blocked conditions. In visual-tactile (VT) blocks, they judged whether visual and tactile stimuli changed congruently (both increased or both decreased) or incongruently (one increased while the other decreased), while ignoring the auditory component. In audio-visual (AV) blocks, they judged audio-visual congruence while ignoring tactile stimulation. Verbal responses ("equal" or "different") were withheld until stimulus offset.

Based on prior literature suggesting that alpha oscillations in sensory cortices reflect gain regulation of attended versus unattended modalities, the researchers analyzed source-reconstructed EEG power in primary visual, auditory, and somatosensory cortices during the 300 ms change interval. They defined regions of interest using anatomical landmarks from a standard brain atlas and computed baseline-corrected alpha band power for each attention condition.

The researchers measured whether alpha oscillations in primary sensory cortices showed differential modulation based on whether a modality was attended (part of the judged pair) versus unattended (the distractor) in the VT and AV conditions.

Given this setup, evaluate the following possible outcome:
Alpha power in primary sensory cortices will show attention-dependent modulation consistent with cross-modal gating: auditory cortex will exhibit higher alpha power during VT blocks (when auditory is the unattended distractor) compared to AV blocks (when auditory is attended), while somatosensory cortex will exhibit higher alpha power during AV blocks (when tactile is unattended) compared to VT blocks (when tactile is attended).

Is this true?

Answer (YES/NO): NO